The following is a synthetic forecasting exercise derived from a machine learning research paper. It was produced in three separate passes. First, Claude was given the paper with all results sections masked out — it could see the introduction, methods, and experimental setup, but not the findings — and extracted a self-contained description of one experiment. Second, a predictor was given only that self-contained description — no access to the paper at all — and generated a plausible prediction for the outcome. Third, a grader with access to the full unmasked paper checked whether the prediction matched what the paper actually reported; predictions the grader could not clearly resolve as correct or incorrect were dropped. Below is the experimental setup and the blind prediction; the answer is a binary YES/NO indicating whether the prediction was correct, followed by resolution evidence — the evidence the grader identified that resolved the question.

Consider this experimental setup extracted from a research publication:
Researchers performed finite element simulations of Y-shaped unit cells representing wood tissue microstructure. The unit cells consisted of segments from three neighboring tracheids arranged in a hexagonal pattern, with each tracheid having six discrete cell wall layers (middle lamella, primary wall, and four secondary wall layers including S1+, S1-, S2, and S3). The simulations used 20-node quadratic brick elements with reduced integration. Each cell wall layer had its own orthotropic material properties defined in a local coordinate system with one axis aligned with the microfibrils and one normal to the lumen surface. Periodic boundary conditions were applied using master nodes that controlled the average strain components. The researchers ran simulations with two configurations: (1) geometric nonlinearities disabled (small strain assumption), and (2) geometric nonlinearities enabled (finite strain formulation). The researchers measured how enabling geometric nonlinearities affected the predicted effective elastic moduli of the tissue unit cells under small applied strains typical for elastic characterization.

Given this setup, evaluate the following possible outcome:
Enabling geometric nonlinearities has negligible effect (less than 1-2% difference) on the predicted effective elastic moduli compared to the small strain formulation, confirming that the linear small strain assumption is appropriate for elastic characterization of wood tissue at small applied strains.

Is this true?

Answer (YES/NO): YES